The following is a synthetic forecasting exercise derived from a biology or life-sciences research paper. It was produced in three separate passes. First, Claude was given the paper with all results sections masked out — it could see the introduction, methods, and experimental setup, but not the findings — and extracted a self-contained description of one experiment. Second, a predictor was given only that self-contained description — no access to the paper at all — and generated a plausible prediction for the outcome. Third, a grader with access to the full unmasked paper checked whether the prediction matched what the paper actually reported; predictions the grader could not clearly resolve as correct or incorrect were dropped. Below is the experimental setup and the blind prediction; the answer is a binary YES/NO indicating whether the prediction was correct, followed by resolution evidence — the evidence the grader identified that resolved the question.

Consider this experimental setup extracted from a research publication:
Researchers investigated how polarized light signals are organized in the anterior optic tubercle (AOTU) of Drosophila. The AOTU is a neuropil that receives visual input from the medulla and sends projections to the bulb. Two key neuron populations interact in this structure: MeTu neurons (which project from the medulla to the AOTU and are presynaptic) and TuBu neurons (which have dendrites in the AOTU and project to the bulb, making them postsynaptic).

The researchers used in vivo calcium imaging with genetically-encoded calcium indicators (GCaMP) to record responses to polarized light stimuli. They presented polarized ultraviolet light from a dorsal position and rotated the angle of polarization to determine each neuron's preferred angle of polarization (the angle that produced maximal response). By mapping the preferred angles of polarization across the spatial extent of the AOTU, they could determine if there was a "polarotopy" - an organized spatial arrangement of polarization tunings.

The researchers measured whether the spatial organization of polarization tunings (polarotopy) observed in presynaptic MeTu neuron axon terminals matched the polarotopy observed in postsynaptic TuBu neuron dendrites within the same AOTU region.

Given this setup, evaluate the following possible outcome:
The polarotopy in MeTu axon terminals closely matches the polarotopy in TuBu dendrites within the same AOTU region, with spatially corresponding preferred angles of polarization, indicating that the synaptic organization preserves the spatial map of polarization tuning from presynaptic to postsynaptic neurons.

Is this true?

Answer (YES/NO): NO